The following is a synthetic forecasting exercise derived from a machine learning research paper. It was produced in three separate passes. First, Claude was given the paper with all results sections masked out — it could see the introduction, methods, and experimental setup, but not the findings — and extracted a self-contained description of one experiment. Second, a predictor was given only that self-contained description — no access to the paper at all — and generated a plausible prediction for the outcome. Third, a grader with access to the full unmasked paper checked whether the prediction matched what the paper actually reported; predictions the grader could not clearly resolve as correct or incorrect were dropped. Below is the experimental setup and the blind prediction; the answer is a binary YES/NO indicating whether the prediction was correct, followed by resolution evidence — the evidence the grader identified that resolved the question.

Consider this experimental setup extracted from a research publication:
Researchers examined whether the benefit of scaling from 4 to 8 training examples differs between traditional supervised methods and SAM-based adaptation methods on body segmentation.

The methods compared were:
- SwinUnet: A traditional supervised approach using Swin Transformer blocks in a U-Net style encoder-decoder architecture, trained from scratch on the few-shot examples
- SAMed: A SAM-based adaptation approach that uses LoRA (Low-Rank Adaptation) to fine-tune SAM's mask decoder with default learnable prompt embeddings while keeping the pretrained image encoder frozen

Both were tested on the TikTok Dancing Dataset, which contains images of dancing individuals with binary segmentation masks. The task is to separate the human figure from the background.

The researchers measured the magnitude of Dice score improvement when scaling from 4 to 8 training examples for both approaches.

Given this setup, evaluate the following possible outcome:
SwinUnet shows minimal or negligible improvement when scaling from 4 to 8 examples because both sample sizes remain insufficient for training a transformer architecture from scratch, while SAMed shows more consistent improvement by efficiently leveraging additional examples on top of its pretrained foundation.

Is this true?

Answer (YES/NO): NO